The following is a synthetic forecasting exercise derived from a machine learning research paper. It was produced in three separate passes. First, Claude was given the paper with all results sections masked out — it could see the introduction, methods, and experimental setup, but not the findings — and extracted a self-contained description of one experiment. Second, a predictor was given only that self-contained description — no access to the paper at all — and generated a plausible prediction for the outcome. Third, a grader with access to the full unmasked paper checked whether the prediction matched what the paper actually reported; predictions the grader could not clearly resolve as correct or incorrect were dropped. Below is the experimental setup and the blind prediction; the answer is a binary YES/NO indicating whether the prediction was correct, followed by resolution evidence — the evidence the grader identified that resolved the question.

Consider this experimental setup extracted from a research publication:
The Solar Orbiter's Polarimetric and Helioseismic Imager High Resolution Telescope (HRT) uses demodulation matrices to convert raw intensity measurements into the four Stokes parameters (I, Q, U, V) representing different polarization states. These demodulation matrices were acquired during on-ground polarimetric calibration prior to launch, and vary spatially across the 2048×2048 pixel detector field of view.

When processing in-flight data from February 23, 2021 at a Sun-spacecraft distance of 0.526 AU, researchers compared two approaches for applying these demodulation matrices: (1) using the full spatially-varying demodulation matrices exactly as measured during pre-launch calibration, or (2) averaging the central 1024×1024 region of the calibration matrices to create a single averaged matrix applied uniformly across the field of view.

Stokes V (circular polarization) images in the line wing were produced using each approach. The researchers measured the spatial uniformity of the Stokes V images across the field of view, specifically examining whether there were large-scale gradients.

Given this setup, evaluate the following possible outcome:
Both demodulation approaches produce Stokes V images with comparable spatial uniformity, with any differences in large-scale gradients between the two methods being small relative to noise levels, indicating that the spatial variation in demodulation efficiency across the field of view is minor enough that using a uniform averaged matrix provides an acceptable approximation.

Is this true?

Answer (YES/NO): NO